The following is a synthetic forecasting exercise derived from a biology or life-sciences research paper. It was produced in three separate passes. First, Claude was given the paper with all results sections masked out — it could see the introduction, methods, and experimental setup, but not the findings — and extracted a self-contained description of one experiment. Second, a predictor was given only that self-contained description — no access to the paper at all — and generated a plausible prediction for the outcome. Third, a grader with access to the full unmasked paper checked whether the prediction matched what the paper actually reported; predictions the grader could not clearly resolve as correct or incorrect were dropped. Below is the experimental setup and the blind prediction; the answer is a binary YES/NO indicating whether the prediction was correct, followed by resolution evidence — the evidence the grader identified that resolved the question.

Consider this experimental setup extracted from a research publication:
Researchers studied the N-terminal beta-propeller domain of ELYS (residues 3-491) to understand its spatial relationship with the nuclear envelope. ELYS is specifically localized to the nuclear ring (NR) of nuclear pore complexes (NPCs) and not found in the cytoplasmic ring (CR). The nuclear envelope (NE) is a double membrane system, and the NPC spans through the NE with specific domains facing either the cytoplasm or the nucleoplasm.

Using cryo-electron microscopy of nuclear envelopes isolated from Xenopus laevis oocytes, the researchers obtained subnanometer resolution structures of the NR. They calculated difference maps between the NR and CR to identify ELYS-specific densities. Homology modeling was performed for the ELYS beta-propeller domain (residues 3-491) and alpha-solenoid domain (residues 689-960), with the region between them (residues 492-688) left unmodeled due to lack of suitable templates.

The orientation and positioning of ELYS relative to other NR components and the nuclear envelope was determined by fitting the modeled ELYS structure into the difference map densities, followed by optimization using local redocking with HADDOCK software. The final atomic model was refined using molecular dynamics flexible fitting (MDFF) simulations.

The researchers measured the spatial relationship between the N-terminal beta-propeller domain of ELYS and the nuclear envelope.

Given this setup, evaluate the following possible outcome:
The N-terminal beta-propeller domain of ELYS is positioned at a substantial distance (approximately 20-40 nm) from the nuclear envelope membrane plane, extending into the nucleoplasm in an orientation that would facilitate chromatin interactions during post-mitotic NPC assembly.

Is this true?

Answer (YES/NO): NO